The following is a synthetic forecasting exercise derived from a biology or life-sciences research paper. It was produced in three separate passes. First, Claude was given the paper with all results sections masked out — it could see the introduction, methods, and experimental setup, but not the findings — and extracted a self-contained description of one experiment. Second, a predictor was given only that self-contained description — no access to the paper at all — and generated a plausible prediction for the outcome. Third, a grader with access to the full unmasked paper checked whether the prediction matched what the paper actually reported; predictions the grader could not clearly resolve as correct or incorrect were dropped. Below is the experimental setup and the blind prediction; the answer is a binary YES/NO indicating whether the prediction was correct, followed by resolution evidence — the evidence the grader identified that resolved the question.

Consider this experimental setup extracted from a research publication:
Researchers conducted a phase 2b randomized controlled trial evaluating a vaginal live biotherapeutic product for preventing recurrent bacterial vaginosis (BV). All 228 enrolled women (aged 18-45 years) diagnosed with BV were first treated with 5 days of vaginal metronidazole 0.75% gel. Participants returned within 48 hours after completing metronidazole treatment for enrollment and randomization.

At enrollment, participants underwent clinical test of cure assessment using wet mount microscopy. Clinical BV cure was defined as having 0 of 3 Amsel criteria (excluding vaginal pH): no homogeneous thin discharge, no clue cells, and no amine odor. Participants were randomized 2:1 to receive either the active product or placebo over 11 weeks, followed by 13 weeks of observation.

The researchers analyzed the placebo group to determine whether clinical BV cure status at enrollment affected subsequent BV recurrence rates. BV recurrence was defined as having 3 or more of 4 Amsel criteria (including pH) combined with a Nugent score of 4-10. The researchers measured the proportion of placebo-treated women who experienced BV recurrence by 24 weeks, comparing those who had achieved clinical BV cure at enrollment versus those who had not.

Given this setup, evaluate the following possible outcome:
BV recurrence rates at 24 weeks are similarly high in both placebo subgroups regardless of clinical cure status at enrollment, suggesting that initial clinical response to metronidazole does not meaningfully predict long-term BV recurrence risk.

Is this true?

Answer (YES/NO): NO